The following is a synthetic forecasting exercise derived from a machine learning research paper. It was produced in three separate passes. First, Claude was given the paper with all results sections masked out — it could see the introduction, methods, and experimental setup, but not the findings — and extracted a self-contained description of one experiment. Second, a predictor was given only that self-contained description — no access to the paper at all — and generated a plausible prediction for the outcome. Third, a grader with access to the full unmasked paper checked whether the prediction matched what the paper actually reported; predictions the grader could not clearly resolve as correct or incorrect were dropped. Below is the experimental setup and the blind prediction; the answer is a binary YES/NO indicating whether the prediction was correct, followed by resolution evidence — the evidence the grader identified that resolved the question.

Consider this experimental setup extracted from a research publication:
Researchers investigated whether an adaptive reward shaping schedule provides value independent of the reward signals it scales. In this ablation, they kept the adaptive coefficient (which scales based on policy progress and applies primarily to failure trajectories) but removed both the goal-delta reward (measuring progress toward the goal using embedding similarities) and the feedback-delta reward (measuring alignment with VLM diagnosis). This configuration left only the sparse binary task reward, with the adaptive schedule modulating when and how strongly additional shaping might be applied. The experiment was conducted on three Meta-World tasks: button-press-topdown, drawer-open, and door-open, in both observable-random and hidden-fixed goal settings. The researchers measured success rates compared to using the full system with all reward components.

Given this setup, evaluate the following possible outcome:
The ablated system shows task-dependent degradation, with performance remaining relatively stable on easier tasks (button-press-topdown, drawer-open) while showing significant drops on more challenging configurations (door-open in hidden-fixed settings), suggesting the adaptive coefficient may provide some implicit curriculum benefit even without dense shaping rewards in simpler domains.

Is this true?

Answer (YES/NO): NO